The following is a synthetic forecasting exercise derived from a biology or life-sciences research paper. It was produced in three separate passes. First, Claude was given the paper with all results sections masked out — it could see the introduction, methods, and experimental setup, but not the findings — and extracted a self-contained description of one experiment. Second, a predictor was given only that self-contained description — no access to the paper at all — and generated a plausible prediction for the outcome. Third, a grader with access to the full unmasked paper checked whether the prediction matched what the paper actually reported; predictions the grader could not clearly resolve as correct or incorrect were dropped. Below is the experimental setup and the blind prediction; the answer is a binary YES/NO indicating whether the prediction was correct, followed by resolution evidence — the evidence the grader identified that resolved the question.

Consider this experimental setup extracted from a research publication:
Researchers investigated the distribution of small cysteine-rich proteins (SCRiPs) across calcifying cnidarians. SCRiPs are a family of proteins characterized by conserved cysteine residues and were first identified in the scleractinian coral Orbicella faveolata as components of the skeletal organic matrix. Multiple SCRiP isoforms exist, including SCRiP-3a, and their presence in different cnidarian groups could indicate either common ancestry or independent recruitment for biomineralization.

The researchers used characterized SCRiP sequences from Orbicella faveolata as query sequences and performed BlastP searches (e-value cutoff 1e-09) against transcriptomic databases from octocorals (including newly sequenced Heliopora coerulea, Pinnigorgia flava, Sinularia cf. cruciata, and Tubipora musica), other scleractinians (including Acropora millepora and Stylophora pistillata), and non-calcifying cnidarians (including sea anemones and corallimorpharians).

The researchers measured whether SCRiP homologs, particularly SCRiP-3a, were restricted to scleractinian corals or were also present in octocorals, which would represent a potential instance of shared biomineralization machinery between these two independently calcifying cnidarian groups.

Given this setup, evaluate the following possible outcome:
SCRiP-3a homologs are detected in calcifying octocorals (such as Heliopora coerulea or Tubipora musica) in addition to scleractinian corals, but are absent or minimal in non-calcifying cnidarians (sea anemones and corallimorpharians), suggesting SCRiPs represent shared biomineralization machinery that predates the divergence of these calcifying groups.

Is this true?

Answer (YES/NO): YES